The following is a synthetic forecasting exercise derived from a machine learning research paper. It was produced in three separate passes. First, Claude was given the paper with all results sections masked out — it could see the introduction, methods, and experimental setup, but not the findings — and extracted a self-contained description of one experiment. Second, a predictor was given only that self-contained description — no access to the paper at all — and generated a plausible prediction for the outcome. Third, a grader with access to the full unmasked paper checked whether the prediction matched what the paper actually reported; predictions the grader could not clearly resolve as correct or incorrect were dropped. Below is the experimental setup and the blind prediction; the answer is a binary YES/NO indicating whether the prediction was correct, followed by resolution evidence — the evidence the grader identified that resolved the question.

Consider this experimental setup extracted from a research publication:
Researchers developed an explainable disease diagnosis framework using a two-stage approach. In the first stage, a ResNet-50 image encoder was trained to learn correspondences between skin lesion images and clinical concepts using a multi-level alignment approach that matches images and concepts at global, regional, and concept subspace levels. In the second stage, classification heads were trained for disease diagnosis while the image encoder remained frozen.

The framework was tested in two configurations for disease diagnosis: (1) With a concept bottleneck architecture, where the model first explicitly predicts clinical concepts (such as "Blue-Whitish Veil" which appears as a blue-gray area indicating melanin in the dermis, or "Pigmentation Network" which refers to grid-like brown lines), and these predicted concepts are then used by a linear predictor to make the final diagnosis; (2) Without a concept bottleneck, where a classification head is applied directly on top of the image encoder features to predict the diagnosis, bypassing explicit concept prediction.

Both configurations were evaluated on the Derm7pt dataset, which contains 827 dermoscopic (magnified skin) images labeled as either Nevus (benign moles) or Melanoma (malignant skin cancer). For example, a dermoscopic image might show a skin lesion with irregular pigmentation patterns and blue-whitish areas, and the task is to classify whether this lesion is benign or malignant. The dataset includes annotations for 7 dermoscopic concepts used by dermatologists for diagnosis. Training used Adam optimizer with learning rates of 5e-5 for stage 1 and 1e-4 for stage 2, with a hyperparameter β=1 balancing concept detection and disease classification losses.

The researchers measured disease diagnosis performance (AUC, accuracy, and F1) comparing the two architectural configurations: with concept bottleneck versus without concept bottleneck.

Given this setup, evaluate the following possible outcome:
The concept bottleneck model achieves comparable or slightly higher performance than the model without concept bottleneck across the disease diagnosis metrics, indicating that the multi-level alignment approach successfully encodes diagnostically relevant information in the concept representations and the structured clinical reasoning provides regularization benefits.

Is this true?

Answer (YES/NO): NO